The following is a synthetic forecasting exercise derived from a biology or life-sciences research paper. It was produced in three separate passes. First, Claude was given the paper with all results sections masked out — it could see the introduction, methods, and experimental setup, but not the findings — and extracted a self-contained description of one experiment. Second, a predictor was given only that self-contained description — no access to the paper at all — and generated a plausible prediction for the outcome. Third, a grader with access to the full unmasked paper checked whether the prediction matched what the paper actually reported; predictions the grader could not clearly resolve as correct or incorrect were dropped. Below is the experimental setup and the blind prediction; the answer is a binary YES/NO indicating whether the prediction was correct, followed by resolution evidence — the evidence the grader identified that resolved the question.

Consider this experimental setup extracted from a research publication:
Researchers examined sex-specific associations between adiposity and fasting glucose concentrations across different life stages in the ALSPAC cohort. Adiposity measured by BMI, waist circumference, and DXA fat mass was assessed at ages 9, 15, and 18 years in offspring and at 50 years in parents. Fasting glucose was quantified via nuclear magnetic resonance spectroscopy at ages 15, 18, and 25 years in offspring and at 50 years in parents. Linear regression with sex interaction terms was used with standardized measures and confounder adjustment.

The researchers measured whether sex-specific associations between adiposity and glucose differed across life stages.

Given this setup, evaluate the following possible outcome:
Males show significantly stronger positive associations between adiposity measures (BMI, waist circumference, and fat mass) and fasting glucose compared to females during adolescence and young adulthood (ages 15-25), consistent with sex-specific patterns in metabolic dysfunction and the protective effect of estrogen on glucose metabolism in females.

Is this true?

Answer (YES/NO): NO